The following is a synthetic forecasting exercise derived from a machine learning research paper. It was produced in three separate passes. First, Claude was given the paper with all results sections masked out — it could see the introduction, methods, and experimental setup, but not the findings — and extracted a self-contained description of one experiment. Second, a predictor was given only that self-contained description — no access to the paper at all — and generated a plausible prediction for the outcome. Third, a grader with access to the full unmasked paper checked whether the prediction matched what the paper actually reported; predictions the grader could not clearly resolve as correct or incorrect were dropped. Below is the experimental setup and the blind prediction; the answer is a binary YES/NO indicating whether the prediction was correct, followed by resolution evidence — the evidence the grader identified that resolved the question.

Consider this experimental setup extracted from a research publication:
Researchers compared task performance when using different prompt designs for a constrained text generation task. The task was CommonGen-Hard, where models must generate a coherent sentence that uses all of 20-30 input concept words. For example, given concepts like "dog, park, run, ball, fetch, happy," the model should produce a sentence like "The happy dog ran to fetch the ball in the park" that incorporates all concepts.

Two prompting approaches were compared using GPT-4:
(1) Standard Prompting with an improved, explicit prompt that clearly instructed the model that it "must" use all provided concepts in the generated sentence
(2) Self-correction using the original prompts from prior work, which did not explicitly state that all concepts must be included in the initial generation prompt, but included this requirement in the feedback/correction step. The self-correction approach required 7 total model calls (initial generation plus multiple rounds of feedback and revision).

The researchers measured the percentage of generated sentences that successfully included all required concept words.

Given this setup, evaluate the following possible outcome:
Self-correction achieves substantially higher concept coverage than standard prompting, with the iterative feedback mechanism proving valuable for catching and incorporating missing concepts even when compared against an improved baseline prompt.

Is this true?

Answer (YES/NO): NO